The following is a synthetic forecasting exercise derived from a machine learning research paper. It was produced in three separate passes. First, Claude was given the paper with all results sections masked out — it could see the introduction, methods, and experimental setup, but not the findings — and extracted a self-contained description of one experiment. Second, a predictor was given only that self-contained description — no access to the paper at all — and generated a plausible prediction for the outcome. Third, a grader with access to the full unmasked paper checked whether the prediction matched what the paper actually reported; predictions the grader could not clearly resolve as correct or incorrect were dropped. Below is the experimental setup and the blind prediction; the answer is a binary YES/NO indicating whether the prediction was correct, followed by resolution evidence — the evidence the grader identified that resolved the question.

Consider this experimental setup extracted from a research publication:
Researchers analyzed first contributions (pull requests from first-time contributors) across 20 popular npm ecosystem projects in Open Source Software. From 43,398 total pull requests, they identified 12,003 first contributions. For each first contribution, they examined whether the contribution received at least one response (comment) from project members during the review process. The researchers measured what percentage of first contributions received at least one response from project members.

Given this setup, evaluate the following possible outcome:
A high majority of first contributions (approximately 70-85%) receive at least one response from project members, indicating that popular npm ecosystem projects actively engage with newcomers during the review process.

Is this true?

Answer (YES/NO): YES